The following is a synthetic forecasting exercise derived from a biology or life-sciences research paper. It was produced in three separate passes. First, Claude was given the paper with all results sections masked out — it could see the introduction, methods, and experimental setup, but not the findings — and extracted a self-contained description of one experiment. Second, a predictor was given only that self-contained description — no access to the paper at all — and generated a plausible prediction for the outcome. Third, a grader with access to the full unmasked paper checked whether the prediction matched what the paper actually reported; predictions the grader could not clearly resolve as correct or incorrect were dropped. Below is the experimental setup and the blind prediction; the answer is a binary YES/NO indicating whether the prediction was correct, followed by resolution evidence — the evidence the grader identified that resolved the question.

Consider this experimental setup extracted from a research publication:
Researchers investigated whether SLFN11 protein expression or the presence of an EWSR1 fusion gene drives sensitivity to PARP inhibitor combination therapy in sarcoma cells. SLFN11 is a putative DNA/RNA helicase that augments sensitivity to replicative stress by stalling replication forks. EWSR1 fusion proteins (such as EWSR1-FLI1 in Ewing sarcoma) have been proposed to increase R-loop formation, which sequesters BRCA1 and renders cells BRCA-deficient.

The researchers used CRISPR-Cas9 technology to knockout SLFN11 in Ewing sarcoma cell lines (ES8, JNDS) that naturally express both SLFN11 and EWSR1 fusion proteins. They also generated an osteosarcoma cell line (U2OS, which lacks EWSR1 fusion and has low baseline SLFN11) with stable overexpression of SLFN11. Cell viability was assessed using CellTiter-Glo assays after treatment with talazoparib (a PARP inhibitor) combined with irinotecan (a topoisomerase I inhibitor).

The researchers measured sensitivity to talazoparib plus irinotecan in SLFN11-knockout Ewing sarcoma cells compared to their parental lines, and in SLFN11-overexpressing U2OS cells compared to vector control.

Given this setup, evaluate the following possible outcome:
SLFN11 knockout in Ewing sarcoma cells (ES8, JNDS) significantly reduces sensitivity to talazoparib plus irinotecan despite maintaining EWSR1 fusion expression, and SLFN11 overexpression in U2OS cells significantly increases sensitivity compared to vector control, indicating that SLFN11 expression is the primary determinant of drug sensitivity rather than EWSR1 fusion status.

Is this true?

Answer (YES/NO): YES